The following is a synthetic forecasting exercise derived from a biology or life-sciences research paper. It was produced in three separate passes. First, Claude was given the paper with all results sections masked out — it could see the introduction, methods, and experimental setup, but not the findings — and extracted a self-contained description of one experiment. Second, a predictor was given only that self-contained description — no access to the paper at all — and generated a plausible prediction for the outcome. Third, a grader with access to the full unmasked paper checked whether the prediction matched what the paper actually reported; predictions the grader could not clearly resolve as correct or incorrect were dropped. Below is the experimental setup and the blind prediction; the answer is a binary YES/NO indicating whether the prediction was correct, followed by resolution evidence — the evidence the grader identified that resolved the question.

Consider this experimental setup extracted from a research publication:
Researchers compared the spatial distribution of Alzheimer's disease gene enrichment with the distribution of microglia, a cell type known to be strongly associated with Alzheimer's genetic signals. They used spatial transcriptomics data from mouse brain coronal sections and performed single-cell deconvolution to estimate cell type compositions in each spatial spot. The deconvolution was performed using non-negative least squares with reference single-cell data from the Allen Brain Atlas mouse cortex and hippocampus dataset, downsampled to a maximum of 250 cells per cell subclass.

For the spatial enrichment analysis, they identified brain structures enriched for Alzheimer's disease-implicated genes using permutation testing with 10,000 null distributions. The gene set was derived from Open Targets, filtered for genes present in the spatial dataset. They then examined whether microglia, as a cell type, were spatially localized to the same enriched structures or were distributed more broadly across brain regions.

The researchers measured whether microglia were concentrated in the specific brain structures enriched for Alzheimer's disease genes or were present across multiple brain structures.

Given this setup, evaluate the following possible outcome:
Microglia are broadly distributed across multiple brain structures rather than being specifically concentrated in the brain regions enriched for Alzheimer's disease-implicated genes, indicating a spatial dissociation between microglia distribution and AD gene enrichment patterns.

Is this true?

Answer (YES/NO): YES